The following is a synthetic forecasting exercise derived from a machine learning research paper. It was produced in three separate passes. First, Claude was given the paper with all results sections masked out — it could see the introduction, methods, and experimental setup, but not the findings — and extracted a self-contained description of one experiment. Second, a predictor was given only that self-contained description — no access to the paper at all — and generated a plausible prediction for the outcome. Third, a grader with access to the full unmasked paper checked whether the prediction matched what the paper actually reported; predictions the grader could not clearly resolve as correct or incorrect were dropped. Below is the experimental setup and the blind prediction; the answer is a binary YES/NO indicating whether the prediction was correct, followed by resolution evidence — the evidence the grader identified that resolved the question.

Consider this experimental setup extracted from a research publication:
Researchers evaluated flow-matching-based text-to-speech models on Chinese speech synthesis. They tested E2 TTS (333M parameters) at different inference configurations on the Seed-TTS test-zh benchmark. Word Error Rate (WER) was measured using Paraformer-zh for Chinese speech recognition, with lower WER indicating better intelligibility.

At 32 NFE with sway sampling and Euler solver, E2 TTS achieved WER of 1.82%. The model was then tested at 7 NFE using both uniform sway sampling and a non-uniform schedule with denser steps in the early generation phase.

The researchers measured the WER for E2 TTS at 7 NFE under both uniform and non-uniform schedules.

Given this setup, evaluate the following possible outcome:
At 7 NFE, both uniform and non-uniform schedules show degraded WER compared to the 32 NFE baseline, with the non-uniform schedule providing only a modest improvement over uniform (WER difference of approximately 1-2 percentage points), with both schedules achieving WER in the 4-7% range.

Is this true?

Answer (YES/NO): NO